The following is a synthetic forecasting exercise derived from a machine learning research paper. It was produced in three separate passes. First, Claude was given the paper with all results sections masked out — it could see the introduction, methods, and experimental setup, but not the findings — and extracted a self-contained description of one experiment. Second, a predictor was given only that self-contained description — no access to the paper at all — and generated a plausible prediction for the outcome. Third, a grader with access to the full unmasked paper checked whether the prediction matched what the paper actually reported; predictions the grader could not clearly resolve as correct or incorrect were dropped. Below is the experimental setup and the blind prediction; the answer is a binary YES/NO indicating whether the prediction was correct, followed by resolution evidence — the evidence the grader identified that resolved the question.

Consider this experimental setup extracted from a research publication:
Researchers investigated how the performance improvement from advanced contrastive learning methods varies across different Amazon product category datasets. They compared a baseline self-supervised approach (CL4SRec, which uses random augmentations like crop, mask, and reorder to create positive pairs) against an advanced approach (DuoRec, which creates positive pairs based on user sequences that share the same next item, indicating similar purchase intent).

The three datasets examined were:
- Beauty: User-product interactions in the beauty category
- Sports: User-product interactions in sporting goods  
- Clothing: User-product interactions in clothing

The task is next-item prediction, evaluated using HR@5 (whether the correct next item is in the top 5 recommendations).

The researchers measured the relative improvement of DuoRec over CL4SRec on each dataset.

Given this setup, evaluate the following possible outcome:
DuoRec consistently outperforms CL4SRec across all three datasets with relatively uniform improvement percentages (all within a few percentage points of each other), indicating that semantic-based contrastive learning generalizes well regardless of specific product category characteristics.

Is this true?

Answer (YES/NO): NO